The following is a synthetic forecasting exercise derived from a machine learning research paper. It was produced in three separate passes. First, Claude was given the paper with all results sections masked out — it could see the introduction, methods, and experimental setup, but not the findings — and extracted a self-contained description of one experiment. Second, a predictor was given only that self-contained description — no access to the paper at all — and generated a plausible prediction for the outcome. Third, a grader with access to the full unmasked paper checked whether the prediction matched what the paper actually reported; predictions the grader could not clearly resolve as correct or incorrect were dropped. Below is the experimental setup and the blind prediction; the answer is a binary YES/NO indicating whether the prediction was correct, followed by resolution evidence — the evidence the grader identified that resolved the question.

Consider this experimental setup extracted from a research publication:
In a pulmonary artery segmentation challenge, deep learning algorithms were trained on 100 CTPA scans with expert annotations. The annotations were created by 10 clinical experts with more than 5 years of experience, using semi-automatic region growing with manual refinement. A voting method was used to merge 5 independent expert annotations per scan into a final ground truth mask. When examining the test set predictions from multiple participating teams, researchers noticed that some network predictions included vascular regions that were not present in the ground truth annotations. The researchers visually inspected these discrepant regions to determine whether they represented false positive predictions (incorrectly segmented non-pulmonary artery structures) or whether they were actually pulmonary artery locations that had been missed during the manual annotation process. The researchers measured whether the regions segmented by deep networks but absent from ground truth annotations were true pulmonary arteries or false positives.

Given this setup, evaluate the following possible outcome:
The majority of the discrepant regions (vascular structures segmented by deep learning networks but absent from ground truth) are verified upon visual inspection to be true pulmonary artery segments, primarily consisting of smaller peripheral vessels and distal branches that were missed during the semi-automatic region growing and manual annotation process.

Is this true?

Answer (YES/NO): NO